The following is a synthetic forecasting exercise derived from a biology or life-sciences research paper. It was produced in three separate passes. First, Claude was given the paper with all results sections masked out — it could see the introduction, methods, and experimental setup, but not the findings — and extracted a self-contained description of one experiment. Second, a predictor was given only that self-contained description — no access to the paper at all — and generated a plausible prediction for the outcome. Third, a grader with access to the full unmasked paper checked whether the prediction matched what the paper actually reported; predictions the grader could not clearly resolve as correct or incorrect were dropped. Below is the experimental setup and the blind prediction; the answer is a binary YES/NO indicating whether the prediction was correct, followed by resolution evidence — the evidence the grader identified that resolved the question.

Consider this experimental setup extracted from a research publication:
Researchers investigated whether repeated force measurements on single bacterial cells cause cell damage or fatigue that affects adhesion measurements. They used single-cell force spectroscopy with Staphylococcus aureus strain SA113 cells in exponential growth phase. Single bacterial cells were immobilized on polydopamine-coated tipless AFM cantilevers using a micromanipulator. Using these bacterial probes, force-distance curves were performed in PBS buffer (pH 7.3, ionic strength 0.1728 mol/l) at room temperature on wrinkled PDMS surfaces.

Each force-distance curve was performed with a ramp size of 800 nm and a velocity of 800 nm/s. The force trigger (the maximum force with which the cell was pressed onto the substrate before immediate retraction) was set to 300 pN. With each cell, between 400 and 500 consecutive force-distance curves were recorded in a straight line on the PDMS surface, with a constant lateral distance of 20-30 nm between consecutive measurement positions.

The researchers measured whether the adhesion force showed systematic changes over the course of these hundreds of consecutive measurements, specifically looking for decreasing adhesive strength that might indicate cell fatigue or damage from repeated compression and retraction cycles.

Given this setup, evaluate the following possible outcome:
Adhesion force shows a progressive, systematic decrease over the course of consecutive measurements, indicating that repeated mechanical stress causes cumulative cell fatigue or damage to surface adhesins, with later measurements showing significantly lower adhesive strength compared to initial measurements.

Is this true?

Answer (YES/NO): NO